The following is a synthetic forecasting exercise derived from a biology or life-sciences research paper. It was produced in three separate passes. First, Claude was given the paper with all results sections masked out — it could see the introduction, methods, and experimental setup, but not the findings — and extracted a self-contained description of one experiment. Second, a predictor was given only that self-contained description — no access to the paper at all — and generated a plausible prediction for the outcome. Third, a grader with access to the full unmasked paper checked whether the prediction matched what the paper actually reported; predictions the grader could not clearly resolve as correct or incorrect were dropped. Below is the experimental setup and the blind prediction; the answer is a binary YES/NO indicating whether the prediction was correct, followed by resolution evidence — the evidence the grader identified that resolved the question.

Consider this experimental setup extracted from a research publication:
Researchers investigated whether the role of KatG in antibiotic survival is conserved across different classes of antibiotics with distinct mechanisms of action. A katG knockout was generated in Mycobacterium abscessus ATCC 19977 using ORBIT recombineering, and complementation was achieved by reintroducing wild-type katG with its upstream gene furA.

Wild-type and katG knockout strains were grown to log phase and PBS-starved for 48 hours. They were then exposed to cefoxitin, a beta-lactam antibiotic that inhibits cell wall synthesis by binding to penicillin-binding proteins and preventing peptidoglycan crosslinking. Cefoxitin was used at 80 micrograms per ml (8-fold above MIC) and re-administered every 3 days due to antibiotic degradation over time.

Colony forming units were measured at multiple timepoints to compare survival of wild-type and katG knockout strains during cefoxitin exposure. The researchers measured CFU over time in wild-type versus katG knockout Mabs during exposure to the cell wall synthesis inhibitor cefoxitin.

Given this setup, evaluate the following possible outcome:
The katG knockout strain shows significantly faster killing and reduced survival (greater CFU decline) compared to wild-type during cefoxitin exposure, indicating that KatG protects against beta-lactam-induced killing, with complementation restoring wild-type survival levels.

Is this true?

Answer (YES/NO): NO